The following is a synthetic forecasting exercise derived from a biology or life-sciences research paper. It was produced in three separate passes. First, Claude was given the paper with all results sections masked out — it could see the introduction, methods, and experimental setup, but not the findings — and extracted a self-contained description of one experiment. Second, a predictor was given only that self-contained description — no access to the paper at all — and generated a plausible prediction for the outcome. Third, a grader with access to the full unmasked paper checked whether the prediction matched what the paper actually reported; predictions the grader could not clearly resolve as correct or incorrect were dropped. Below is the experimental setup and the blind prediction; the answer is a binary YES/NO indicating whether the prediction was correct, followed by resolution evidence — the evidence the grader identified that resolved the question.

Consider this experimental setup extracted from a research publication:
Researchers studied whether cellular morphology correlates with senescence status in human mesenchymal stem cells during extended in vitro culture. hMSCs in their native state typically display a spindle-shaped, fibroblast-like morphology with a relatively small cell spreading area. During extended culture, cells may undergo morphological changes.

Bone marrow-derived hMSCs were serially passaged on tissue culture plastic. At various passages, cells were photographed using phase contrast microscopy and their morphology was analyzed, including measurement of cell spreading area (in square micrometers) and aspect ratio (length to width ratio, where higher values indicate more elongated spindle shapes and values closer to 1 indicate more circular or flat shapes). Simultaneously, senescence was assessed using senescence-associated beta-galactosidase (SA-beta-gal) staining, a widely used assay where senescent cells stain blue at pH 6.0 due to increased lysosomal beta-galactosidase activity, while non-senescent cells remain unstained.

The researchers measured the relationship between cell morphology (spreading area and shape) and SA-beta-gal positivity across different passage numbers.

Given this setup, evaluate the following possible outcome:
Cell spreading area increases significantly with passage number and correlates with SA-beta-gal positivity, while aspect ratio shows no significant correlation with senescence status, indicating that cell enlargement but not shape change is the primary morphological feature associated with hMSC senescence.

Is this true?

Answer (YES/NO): NO